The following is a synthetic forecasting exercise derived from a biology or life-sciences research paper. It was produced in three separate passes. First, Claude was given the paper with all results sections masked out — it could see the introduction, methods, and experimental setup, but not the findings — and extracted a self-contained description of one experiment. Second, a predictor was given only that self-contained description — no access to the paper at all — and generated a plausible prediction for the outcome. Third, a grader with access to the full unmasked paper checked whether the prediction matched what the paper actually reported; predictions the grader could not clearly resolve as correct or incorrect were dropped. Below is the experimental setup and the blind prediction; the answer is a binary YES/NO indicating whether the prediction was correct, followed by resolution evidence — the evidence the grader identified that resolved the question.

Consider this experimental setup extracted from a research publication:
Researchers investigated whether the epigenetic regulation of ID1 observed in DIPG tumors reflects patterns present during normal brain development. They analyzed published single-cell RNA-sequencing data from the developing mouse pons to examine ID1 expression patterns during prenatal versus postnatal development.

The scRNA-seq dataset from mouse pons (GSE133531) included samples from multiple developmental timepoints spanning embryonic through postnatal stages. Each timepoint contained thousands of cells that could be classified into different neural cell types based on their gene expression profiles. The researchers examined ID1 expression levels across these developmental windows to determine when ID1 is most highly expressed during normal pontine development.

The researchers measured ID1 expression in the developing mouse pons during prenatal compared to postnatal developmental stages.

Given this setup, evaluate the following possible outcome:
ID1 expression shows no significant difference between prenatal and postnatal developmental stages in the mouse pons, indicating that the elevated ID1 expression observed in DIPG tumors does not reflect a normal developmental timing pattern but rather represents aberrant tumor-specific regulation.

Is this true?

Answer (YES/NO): NO